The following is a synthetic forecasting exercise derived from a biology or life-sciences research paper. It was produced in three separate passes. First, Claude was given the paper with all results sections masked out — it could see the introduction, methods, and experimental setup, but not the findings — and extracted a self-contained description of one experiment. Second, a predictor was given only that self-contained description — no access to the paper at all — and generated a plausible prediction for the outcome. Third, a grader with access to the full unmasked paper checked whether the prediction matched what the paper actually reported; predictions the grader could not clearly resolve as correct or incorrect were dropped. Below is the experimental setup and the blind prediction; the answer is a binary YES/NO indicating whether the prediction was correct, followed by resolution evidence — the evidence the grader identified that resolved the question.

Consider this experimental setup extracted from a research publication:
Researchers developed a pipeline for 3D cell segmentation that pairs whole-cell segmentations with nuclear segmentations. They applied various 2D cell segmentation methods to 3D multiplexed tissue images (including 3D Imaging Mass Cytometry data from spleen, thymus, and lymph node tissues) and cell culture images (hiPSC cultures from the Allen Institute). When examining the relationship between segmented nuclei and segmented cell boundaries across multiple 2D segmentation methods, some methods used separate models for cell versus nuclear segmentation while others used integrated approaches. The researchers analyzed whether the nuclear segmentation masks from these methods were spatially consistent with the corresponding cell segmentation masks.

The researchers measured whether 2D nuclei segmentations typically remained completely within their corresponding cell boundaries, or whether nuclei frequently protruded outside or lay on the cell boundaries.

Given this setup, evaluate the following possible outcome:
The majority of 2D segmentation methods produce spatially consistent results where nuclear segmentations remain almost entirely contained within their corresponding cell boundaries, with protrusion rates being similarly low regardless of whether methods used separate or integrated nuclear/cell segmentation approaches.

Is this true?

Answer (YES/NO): NO